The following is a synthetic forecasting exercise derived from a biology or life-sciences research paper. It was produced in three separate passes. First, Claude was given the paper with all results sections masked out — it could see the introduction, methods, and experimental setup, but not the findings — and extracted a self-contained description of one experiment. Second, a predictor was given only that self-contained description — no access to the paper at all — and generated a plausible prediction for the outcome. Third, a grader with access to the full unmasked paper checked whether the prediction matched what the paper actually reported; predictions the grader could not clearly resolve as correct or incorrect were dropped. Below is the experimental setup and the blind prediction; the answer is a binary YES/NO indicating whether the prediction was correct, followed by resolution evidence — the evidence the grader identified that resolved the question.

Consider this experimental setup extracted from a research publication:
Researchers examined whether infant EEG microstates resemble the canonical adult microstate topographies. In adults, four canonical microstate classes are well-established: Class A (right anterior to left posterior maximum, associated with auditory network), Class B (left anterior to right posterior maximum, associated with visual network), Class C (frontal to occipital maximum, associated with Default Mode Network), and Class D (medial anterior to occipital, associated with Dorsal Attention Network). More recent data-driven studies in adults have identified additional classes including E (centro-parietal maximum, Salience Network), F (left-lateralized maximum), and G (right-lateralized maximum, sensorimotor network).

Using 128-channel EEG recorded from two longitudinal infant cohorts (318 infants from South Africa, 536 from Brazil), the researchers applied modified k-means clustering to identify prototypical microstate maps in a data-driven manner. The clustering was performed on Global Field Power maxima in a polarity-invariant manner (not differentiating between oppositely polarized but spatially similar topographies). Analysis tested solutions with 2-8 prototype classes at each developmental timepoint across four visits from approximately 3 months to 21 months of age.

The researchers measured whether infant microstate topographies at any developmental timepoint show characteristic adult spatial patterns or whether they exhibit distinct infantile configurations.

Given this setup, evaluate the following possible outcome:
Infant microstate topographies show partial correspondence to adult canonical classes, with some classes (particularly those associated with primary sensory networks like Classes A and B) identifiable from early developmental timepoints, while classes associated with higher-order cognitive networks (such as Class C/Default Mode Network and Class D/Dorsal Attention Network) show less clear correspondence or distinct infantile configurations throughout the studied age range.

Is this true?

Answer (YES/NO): NO